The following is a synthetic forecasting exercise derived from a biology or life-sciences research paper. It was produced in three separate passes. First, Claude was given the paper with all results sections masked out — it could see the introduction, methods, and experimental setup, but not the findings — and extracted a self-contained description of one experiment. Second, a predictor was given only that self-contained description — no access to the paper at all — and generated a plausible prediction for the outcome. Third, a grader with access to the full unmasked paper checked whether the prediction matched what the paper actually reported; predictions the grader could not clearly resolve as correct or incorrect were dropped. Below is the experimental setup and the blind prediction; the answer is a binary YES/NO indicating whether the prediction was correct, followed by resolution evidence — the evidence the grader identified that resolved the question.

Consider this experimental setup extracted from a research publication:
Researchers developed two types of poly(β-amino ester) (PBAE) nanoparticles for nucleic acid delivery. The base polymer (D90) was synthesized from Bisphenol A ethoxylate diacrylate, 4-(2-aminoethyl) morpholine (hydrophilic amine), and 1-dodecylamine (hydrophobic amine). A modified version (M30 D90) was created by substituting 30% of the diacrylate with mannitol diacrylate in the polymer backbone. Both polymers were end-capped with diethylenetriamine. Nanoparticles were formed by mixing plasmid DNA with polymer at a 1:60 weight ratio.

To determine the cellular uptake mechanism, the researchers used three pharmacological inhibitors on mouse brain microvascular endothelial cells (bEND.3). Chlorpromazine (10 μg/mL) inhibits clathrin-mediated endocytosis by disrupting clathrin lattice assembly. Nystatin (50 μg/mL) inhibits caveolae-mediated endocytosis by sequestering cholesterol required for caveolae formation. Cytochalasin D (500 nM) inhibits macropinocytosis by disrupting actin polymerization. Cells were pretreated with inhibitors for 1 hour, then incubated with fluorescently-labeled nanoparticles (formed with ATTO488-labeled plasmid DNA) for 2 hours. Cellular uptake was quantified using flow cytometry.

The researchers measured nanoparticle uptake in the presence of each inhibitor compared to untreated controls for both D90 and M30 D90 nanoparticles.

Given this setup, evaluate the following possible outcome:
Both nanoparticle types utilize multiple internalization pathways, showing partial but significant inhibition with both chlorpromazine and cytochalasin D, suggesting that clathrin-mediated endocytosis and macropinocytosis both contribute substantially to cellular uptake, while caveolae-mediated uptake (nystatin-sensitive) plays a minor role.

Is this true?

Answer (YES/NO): NO